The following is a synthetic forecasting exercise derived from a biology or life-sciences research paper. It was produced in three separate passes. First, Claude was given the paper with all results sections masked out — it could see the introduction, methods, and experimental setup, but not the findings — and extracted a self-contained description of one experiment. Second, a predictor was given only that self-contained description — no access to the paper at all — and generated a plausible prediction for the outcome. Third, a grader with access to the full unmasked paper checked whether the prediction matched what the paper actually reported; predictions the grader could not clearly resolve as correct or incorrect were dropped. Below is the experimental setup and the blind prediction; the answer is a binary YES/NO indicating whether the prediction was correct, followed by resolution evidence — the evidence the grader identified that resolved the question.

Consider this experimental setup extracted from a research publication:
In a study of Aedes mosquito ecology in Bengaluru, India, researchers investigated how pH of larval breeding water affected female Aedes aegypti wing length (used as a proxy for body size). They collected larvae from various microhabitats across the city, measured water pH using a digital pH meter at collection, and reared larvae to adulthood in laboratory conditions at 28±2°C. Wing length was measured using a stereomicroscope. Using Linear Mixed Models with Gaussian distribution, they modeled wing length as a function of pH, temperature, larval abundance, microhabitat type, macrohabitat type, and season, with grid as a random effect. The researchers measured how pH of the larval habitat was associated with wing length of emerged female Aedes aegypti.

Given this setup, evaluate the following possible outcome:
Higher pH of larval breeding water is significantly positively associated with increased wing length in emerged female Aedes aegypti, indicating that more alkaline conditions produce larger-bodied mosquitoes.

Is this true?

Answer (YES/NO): NO